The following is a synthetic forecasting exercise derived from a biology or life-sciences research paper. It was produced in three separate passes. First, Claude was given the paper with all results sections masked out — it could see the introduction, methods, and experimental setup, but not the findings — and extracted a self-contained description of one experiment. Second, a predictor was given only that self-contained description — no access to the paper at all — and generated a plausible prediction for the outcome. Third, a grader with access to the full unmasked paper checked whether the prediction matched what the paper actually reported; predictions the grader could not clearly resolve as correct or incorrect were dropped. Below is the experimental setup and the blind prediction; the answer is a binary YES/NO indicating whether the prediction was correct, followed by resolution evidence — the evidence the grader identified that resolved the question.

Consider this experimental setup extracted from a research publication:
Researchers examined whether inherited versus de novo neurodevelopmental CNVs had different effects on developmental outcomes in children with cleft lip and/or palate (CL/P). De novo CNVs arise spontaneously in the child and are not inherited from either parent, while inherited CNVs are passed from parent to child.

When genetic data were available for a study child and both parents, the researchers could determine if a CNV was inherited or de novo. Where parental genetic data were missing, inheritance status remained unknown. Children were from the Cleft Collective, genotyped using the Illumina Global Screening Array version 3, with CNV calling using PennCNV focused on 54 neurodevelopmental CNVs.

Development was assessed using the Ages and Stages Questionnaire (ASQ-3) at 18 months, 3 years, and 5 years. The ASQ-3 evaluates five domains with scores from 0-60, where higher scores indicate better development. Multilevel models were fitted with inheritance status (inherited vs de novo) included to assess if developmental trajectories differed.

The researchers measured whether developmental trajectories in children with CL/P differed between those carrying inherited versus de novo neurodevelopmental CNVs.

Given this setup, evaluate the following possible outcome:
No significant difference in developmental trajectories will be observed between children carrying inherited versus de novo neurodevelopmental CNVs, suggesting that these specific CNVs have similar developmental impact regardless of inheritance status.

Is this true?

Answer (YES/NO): YES